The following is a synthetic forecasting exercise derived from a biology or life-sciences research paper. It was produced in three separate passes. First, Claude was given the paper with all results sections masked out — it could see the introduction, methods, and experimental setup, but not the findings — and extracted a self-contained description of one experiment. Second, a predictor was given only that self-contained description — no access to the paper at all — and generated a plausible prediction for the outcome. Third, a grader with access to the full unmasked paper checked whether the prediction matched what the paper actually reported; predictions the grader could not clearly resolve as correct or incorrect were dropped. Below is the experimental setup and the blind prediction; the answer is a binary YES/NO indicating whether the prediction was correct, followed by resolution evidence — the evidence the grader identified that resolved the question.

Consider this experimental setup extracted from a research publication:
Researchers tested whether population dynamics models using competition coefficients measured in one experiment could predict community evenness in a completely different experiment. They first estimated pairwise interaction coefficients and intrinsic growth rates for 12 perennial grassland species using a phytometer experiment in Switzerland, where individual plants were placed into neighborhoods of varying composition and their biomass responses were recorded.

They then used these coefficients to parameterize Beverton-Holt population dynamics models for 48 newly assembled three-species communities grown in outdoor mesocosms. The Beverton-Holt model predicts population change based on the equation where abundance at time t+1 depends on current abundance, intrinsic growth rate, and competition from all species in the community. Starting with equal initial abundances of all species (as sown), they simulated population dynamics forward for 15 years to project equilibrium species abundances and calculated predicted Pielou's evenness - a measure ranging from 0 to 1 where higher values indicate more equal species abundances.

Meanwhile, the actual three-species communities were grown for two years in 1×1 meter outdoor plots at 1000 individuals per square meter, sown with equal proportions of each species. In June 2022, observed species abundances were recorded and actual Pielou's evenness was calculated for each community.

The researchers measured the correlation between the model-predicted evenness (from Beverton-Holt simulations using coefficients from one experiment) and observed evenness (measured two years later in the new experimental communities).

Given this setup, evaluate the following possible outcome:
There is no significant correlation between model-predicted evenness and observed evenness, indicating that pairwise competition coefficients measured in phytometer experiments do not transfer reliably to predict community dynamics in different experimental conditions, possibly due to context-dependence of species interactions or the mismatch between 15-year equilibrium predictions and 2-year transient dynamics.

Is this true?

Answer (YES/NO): NO